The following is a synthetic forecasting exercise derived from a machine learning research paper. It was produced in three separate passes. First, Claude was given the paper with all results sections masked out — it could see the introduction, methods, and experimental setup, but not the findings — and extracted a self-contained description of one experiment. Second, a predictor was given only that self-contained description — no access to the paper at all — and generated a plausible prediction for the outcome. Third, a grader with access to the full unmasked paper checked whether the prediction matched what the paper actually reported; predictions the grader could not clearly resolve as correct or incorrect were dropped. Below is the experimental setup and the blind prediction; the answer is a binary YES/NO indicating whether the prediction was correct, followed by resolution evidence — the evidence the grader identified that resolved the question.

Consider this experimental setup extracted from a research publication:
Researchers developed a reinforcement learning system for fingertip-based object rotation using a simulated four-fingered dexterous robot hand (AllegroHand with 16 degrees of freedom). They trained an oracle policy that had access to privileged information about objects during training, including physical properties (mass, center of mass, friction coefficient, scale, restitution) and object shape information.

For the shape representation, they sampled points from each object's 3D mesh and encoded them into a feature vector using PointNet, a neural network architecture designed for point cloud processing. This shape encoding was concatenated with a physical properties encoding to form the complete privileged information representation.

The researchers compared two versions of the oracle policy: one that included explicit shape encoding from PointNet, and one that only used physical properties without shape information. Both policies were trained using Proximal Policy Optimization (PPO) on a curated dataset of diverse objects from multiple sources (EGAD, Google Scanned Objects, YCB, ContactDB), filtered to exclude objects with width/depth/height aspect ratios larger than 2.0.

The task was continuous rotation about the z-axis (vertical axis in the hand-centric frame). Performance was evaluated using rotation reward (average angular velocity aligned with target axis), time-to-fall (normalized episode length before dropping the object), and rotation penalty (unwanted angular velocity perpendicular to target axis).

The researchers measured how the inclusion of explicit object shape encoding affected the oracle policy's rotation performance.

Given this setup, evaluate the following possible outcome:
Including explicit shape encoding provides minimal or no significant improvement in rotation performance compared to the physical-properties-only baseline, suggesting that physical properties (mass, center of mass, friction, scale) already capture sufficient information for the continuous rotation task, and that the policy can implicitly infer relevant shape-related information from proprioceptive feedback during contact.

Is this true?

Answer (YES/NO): NO